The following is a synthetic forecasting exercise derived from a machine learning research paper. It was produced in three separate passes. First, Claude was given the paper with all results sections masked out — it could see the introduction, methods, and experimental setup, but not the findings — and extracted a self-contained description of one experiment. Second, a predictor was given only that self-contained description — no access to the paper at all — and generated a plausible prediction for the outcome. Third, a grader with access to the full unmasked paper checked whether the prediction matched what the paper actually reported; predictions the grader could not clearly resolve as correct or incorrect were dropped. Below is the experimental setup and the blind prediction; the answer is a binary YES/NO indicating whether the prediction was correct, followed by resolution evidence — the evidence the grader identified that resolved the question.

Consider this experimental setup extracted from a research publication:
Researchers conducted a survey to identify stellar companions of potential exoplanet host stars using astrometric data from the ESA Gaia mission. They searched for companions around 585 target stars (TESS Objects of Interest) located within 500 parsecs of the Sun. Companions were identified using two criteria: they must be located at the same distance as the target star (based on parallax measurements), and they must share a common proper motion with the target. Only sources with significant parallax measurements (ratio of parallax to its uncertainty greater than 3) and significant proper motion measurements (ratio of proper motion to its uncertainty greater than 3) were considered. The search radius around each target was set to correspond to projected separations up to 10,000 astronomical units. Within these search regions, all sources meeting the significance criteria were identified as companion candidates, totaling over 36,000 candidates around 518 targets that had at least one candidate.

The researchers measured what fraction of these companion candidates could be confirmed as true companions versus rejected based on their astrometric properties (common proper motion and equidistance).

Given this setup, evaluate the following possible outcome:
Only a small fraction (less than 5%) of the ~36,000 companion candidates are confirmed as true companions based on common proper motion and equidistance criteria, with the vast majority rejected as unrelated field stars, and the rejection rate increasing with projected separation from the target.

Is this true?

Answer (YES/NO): YES